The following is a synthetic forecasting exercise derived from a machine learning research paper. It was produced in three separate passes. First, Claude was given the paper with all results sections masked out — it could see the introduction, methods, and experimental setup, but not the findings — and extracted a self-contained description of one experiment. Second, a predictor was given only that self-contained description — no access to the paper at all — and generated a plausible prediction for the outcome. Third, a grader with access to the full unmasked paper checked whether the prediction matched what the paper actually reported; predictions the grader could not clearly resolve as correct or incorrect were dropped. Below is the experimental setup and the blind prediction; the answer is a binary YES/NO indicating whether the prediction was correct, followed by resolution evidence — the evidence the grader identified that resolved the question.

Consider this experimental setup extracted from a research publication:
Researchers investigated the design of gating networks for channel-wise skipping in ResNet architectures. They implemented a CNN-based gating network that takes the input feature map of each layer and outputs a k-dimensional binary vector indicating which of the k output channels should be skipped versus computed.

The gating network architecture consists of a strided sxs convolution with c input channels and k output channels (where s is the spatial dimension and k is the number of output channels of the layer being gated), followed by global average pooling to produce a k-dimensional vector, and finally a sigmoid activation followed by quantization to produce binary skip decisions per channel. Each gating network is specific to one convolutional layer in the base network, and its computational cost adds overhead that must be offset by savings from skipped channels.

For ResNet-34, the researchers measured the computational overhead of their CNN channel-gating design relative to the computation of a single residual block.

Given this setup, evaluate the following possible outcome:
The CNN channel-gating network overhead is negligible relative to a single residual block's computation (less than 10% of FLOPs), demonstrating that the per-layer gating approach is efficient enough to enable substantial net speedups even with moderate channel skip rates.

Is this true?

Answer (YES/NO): NO